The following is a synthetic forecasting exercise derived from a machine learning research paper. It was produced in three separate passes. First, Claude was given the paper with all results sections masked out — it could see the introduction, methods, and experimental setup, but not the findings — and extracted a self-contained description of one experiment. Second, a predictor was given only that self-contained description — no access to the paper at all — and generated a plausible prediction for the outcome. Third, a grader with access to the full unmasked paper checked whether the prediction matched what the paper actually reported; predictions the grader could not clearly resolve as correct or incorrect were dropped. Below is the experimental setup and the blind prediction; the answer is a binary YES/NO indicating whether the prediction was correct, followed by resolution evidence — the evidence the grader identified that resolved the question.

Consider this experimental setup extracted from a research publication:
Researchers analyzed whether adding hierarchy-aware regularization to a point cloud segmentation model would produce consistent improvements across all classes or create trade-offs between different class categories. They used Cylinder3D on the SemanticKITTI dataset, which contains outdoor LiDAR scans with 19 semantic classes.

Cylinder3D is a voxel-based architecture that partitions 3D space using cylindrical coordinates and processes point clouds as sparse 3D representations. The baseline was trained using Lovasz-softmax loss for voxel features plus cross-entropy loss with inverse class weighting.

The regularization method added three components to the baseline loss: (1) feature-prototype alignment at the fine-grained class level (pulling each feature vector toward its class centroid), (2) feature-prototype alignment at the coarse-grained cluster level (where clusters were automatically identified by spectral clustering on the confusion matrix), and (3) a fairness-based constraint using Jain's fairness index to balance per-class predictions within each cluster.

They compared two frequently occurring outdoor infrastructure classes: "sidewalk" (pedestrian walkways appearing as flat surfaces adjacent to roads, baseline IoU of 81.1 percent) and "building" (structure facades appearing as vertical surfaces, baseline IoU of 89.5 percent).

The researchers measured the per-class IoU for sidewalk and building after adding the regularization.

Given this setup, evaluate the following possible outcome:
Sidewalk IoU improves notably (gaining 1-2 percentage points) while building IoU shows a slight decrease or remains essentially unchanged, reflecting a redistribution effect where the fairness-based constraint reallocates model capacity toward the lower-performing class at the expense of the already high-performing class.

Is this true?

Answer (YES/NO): NO